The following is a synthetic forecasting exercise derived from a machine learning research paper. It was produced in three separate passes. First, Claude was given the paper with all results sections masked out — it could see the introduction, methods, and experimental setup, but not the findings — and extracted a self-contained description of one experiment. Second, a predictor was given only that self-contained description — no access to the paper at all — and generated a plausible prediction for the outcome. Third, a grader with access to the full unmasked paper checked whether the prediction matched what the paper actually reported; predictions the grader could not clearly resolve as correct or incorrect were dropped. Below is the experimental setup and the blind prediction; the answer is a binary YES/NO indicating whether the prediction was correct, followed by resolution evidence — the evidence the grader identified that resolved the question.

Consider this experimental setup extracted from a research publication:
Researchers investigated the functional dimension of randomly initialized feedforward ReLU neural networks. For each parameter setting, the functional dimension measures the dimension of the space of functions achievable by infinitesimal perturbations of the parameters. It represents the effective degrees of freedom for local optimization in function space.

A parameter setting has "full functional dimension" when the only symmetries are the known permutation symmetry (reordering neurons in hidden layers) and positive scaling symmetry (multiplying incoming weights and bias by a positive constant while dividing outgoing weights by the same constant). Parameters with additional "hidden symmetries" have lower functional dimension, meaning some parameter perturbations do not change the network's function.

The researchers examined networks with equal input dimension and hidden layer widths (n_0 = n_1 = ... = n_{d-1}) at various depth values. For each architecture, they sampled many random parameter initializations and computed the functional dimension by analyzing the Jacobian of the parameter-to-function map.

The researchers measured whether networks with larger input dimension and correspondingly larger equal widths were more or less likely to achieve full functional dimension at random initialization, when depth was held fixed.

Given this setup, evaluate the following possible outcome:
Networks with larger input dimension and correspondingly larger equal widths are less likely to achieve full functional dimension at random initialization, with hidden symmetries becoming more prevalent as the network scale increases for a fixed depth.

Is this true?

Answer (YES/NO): NO